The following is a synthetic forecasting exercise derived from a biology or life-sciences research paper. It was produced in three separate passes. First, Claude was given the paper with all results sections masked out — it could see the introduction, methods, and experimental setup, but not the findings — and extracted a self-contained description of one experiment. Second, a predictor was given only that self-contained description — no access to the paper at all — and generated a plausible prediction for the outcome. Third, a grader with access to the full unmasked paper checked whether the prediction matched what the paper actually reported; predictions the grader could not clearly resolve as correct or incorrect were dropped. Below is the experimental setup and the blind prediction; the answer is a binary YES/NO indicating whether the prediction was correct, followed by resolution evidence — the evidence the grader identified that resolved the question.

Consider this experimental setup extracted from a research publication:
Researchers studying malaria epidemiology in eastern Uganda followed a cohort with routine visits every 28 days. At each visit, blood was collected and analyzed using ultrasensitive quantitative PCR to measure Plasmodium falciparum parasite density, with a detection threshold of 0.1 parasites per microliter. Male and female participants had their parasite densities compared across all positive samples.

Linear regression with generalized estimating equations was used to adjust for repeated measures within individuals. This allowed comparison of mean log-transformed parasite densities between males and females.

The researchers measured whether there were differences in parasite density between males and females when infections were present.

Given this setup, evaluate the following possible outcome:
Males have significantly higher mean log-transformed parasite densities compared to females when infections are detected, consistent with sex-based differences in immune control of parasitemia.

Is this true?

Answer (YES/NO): NO